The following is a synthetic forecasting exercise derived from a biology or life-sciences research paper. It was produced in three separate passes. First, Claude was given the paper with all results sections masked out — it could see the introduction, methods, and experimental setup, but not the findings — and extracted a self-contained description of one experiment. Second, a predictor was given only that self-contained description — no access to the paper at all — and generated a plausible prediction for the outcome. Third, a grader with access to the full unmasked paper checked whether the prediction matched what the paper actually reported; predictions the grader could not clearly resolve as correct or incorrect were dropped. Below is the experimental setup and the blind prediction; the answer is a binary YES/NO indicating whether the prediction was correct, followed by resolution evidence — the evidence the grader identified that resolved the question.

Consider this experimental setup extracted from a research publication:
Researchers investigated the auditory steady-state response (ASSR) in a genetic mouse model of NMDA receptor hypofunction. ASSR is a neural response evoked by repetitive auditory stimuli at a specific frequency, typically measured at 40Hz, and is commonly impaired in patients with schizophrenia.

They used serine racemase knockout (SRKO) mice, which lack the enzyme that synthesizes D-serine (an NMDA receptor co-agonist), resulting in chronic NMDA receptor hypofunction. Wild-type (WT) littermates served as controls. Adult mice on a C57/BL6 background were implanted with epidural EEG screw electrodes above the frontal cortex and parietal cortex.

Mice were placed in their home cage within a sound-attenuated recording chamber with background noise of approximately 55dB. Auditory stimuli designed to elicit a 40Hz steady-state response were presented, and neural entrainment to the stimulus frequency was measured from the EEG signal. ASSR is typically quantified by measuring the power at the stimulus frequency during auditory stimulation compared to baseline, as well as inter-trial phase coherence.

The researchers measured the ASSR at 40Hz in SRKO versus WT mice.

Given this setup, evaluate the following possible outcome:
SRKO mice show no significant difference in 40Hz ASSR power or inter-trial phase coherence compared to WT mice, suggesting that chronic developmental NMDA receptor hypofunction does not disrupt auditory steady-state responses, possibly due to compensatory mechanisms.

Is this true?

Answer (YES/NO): YES